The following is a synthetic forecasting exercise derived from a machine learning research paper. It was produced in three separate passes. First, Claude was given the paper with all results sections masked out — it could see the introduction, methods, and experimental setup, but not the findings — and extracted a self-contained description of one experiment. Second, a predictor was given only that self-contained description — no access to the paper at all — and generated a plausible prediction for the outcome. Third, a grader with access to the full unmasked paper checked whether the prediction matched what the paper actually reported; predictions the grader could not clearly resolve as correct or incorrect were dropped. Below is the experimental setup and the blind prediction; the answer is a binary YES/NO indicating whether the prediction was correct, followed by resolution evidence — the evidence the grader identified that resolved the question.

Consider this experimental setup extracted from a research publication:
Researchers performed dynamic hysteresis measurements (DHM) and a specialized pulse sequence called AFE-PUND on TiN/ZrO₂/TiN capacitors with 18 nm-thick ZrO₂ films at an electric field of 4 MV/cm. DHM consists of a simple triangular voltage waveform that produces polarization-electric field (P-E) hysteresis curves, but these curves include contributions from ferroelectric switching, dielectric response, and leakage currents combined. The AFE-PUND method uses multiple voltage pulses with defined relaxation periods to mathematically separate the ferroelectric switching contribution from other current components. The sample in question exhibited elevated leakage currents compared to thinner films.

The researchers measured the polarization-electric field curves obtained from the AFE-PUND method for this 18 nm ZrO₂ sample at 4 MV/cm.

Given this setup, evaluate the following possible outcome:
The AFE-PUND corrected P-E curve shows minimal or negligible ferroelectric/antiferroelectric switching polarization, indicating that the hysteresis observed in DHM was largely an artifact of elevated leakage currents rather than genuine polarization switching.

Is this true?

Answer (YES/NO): NO